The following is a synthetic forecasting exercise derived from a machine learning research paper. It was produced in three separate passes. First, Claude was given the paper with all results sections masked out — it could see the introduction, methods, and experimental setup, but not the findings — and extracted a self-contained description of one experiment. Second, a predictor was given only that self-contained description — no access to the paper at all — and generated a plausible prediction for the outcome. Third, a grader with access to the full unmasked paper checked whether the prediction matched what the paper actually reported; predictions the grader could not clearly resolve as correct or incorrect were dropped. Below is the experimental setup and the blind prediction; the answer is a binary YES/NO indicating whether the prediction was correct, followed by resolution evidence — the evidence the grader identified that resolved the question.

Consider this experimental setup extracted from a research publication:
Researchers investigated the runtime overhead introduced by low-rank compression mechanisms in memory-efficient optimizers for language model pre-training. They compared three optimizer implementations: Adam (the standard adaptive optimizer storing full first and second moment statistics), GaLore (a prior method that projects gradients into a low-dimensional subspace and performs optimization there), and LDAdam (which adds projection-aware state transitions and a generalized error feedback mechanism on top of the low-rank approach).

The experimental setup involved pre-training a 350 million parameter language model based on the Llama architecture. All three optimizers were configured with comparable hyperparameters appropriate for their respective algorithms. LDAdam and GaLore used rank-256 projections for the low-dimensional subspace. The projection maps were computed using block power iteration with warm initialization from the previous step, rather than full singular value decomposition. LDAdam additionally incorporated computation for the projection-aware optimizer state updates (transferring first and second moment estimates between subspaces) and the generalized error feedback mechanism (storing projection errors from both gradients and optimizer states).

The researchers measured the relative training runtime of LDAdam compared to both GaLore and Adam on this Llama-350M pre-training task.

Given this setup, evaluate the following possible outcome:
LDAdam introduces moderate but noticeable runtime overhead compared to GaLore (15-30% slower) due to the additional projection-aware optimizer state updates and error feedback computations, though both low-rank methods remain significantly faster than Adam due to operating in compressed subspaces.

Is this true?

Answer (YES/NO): NO